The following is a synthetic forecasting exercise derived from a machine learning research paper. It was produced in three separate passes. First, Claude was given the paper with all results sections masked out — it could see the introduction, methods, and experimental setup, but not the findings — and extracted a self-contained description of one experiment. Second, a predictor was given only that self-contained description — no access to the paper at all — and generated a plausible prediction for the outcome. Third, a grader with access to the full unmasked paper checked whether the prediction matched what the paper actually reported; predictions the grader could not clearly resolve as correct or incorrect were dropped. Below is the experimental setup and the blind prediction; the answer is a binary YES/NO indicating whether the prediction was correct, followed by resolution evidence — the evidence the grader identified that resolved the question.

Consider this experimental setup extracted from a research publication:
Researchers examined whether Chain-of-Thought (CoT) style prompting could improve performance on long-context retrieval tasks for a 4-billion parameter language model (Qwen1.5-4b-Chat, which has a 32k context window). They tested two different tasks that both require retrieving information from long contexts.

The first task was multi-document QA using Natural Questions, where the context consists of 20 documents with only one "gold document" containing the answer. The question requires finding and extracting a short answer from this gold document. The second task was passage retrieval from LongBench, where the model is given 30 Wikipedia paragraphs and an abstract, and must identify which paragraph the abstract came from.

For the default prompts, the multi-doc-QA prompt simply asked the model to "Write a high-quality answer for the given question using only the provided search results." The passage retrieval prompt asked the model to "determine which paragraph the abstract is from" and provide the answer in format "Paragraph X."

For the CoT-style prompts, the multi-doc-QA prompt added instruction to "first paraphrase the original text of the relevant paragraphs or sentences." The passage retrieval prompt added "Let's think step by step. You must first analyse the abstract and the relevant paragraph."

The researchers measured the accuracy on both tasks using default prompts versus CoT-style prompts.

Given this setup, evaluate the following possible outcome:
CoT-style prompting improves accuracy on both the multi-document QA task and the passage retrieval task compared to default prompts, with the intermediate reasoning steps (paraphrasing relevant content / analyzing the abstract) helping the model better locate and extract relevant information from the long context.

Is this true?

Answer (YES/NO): NO